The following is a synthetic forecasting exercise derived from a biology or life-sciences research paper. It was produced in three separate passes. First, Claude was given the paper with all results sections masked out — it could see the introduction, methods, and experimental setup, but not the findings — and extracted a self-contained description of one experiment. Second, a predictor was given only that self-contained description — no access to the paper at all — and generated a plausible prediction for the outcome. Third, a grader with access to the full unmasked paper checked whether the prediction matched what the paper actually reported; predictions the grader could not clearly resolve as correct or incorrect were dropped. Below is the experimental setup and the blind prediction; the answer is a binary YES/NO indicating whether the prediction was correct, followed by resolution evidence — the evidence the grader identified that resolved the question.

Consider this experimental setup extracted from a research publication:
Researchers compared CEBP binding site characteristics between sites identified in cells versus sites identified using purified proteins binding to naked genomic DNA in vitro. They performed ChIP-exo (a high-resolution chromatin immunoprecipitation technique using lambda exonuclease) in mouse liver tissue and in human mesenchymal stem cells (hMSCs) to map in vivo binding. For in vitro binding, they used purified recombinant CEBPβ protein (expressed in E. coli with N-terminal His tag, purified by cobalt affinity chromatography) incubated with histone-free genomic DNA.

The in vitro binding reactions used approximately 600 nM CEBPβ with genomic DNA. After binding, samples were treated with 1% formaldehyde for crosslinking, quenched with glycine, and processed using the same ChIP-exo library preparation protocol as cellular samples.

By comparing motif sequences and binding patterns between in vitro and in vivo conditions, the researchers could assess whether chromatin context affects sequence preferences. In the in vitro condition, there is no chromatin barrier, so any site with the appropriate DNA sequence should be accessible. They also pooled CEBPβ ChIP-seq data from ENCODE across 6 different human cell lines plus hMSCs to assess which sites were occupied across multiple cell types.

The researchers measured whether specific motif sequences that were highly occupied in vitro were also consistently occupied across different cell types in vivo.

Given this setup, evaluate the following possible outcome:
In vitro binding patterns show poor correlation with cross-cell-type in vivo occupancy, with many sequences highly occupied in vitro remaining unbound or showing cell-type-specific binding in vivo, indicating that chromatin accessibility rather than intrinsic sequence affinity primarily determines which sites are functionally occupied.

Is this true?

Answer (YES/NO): NO